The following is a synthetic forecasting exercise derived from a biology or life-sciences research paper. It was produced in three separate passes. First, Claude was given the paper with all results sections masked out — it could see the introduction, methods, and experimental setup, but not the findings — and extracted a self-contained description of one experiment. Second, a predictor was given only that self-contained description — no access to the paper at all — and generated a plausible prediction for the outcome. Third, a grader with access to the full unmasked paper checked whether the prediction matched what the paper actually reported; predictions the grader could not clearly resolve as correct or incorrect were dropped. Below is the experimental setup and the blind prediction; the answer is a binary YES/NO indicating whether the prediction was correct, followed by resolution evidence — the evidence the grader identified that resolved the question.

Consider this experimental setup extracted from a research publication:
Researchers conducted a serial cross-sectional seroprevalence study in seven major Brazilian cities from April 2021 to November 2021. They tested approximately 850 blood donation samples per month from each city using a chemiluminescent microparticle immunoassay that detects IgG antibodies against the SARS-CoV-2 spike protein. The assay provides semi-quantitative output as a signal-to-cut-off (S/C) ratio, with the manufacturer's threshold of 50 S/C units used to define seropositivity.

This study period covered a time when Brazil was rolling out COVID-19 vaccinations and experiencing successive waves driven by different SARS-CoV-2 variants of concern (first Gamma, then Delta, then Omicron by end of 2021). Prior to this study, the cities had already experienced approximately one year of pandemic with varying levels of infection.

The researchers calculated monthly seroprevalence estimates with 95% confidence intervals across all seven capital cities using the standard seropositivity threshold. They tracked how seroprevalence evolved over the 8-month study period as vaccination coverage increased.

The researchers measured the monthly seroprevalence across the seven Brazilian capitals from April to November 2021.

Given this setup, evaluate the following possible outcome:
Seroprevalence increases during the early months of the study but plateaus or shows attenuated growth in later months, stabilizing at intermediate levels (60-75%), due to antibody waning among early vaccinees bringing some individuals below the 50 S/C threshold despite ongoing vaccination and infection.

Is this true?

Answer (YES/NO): NO